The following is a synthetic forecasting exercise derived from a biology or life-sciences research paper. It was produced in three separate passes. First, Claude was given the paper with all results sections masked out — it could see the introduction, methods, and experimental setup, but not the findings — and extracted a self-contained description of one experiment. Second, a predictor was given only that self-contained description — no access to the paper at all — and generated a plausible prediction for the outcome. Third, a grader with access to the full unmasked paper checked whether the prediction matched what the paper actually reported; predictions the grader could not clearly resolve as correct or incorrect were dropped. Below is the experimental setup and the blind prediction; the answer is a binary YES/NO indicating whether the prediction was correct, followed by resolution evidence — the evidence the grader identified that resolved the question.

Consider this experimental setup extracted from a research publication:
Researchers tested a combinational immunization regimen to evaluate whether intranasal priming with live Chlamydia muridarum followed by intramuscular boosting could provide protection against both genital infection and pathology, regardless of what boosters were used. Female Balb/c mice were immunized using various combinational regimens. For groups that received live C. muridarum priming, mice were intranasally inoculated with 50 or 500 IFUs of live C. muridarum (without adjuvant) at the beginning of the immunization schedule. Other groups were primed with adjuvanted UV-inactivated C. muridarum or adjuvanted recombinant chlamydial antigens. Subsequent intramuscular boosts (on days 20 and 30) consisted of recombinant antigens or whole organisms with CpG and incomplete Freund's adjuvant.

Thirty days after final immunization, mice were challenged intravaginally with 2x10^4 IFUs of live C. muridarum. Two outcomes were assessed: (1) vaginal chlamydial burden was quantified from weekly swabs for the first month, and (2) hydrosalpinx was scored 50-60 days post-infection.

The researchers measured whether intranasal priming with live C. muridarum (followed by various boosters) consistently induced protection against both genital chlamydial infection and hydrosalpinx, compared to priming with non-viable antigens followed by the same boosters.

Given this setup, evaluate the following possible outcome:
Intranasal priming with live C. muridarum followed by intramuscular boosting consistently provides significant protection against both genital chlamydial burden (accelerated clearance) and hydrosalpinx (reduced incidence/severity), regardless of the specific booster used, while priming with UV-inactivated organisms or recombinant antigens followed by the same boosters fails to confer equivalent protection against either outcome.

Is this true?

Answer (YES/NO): YES